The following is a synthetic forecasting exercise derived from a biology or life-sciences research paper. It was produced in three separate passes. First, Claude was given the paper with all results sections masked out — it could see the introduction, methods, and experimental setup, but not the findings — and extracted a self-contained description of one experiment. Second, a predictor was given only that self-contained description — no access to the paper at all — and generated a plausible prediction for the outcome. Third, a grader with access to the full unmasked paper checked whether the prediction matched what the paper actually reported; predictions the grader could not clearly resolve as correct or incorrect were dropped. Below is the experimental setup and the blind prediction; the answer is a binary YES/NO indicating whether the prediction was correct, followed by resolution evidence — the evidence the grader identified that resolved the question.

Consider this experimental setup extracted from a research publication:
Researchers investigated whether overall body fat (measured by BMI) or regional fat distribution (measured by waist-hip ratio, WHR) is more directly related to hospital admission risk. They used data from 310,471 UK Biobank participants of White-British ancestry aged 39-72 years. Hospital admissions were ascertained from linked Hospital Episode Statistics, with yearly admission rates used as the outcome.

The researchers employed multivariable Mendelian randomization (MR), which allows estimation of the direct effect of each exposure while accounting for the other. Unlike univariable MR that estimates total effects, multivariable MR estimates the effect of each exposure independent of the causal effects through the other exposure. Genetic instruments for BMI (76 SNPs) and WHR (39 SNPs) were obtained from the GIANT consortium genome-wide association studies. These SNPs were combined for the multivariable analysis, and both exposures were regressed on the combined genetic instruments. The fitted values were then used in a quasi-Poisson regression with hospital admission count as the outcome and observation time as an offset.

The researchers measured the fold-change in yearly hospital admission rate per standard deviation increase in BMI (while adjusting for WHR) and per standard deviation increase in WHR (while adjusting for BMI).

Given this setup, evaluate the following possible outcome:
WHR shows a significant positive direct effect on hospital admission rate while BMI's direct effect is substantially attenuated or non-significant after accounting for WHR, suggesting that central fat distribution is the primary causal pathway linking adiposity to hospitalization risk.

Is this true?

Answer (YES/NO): YES